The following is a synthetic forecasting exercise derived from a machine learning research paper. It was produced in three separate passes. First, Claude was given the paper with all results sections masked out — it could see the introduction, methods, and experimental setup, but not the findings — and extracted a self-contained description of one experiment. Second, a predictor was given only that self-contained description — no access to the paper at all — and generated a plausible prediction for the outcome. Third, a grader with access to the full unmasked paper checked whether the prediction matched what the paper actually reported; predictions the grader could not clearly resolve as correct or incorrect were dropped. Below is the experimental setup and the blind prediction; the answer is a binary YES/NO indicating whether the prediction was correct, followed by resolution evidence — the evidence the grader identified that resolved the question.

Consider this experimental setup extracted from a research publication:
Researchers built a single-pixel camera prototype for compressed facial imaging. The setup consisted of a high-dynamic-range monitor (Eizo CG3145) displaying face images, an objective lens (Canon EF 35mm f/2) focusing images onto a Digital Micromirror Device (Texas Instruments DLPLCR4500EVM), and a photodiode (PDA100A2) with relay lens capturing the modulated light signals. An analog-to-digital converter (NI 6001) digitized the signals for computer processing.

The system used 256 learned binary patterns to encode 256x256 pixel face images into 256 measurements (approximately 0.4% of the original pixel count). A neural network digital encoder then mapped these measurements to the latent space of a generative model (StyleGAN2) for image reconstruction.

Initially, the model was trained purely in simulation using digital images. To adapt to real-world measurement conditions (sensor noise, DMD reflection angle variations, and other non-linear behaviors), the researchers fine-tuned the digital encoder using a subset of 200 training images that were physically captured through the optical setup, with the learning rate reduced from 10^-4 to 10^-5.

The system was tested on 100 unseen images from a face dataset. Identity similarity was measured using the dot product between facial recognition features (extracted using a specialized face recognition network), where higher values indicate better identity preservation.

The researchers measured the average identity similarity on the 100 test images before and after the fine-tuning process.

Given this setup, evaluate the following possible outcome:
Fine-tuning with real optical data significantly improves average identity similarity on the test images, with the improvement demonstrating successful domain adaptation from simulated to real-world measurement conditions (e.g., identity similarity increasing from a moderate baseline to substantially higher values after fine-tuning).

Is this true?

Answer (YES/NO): YES